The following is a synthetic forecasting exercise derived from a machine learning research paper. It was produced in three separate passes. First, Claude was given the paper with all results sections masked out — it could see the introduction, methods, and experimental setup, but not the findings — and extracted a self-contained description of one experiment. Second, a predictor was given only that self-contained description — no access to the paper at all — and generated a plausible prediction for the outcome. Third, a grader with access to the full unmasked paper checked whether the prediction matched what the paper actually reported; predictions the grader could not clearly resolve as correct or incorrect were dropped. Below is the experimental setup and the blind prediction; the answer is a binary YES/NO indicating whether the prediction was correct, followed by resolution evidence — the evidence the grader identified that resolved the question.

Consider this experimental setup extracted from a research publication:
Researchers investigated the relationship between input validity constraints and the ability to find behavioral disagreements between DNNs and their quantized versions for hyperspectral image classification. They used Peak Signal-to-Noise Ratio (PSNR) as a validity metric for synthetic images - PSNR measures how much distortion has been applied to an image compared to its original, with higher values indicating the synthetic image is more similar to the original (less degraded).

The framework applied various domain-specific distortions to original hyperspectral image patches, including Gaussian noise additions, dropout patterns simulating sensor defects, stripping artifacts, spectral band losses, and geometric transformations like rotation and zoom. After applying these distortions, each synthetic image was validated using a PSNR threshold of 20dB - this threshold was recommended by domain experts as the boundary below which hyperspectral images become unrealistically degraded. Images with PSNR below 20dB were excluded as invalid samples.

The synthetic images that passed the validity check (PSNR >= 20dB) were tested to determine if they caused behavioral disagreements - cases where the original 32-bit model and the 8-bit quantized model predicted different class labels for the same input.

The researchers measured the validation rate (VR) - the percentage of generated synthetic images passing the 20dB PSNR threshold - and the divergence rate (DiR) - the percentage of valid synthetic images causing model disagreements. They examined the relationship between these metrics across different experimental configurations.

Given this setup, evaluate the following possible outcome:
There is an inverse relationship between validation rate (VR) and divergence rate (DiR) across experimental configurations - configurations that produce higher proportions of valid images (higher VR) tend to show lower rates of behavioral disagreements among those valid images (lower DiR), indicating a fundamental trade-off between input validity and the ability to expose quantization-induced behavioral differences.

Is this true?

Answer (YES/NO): NO